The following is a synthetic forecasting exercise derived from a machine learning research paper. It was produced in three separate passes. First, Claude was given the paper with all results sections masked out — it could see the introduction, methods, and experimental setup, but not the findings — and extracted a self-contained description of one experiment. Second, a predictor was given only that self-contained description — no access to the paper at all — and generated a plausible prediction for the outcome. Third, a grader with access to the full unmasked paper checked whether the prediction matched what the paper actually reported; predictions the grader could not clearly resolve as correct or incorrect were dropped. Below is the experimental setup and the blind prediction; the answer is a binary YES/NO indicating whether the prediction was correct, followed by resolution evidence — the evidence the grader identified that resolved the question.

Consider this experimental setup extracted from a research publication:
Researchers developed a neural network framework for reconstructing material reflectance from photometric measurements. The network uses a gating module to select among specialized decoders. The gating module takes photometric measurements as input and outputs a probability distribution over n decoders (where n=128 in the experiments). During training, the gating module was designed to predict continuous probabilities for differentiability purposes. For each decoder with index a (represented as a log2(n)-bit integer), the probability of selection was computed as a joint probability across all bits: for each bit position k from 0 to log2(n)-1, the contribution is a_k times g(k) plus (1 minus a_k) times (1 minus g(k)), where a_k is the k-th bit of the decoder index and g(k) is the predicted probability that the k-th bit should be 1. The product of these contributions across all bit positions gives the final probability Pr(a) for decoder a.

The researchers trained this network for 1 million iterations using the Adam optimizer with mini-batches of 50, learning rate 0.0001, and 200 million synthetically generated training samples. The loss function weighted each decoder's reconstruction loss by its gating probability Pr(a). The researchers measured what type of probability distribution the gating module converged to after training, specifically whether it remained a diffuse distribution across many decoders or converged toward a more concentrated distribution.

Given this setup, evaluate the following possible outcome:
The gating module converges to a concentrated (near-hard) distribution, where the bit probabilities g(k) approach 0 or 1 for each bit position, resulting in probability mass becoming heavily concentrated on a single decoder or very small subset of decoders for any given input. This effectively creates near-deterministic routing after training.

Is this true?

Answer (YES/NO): YES